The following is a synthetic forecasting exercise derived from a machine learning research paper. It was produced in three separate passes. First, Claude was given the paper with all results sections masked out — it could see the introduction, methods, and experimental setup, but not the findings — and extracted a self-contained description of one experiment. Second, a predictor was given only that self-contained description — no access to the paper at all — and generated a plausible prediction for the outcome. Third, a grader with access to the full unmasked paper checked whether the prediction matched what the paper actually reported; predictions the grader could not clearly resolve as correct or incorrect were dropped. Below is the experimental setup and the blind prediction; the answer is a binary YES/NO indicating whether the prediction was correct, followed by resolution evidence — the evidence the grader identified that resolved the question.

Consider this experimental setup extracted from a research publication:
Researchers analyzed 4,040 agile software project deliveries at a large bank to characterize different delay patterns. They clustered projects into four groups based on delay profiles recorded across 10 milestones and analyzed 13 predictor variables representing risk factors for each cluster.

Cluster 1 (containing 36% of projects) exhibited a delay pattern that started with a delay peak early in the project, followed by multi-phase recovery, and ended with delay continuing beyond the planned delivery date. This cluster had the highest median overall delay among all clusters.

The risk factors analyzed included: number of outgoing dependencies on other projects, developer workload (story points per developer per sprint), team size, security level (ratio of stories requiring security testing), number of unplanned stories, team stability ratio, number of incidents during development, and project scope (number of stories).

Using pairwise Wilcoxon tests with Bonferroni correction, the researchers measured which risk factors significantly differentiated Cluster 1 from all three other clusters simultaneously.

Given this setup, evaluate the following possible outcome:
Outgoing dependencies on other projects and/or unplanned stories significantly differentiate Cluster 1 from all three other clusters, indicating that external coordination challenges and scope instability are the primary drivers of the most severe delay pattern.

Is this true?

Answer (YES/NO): NO